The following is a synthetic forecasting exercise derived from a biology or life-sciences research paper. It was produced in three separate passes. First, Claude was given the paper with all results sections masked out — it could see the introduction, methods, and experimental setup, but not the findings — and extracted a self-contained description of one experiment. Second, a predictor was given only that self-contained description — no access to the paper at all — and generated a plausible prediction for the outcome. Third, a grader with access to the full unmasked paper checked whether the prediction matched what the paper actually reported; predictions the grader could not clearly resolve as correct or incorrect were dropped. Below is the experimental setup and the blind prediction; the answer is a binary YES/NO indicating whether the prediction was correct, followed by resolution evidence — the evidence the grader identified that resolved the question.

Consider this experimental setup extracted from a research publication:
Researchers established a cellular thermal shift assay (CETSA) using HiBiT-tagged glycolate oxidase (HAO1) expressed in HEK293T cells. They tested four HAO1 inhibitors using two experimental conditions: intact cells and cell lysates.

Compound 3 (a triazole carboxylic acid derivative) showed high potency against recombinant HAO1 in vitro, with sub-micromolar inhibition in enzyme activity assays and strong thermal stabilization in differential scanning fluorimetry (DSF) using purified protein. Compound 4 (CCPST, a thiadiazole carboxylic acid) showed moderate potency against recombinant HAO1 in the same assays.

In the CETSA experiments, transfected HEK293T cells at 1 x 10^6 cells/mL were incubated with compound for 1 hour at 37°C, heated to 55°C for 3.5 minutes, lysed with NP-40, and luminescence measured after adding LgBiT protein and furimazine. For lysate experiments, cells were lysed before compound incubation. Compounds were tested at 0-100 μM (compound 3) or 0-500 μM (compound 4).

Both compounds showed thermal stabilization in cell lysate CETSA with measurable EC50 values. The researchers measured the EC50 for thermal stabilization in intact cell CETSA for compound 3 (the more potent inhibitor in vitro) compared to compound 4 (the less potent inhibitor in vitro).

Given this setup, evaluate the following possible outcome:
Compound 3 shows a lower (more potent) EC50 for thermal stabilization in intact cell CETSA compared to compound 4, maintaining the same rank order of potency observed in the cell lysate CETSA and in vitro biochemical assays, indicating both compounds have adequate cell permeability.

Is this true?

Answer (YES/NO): NO